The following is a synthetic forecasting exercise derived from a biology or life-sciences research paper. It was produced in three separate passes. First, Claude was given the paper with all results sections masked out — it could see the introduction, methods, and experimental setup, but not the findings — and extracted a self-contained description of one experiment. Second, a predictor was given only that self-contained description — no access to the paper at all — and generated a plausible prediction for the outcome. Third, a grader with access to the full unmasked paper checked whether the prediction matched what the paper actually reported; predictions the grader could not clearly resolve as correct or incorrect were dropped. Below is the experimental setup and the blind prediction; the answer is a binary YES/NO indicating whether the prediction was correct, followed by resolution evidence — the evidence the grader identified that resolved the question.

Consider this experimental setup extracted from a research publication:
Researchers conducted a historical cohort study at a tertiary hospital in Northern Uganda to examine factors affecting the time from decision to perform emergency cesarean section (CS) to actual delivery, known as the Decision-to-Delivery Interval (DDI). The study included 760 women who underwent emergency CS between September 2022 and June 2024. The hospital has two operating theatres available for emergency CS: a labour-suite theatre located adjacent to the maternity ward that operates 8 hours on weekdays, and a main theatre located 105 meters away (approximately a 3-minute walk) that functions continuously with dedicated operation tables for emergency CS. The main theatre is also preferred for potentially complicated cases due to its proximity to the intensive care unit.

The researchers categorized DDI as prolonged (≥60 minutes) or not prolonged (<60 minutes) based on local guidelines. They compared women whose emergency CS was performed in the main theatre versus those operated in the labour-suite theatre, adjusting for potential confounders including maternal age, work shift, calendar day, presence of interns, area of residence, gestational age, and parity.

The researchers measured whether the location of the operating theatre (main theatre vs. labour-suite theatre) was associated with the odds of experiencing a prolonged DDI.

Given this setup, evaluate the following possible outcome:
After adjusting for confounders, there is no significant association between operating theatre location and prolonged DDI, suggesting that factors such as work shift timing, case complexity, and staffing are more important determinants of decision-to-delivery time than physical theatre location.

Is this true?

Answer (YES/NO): YES